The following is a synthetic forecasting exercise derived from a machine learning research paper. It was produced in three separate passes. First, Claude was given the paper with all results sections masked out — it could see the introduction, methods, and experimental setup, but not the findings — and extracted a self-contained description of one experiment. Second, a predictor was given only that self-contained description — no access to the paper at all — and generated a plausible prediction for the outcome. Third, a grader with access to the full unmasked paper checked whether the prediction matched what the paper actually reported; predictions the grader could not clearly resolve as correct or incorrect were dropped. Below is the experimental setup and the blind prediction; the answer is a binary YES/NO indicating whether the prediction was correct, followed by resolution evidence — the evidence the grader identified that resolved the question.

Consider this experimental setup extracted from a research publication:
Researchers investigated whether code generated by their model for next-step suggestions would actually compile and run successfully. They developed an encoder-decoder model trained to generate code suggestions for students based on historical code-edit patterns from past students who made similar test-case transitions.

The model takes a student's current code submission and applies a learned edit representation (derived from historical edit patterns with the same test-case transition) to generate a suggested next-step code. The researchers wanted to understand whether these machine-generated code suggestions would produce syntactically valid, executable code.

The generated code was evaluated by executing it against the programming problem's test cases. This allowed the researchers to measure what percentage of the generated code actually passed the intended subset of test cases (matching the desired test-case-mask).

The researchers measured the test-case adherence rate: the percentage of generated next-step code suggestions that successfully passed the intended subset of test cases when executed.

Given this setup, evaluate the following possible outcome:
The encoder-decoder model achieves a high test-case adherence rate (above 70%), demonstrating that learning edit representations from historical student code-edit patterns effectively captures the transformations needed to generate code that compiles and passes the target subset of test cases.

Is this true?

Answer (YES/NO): NO